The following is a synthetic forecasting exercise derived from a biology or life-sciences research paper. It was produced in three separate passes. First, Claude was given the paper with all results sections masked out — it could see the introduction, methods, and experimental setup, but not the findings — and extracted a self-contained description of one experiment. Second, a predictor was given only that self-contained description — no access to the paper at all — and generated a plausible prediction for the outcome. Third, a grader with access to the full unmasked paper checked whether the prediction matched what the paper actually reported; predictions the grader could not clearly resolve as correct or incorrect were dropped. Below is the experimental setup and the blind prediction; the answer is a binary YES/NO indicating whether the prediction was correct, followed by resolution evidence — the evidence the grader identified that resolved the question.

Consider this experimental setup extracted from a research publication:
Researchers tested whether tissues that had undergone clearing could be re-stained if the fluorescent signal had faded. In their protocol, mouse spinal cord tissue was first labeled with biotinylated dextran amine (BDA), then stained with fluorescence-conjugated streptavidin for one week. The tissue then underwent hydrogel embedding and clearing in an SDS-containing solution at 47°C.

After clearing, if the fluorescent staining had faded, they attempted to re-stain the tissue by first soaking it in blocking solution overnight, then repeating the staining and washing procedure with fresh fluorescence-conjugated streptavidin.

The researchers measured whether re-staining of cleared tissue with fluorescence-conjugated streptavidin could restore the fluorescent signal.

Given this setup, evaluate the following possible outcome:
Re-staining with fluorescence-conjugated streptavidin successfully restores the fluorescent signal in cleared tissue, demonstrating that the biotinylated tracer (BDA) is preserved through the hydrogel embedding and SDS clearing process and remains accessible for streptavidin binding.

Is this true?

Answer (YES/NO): YES